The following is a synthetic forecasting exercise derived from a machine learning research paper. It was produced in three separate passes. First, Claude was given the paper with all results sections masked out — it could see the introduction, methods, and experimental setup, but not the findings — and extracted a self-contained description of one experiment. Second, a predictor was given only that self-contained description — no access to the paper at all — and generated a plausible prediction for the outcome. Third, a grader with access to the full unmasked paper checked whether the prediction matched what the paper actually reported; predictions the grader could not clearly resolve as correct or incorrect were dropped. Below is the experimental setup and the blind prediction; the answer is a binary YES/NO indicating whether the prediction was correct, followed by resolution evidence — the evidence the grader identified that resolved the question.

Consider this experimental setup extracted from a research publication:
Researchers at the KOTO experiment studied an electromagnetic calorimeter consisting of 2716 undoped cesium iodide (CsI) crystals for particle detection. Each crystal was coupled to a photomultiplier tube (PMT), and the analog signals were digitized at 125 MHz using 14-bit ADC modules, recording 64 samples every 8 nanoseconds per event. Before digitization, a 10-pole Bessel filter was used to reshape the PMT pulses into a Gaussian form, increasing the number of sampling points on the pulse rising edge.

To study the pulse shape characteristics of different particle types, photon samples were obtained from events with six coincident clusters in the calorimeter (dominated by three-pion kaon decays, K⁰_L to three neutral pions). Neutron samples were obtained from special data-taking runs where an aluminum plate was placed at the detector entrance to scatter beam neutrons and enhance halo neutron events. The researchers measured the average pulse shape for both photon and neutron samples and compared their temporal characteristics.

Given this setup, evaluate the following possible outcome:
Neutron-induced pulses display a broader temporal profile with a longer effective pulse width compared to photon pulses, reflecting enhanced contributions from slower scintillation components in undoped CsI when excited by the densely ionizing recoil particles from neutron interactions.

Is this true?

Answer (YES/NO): YES